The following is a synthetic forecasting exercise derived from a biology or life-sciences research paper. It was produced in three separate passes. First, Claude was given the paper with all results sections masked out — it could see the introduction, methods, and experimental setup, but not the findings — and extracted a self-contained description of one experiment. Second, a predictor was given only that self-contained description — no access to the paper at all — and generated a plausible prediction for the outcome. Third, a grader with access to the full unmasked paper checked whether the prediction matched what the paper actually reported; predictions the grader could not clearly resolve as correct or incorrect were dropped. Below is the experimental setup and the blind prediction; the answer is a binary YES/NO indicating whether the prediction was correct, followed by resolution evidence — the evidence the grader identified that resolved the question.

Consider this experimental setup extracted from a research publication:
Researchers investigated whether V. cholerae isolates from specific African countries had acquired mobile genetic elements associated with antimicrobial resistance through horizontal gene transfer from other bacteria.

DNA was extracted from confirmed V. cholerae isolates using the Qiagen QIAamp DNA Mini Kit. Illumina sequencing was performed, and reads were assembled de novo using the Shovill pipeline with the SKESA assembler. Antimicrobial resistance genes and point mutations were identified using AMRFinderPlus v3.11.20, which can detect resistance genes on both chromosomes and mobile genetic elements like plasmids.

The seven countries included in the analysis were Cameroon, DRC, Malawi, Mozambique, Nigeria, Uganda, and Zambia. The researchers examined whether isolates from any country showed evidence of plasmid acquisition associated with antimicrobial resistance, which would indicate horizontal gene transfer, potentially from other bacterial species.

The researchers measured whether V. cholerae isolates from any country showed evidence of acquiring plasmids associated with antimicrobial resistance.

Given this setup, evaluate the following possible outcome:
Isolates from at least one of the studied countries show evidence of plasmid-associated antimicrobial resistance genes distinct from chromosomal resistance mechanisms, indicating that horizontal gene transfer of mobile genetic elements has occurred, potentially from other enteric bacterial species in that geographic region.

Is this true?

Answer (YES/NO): YES